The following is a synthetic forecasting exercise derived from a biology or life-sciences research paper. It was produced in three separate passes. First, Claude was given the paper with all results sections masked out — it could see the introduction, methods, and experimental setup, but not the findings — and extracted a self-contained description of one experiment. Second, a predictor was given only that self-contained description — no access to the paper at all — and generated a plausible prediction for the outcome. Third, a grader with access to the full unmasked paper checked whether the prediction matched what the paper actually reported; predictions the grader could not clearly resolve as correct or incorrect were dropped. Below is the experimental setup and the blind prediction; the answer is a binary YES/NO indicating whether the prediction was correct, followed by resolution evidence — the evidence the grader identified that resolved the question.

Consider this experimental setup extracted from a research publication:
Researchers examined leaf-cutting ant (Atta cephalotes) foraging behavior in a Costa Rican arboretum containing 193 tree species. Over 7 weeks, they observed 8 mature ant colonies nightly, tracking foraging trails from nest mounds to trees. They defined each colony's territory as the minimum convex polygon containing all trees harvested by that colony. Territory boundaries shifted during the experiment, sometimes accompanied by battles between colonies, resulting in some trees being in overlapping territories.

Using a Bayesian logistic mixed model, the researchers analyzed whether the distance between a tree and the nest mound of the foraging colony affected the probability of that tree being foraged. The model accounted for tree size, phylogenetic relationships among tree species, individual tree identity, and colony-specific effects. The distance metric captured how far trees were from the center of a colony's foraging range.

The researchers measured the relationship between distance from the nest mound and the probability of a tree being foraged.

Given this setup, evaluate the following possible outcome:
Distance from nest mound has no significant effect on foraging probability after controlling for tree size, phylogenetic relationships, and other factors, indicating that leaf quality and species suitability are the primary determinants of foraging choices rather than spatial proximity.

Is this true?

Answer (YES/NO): NO